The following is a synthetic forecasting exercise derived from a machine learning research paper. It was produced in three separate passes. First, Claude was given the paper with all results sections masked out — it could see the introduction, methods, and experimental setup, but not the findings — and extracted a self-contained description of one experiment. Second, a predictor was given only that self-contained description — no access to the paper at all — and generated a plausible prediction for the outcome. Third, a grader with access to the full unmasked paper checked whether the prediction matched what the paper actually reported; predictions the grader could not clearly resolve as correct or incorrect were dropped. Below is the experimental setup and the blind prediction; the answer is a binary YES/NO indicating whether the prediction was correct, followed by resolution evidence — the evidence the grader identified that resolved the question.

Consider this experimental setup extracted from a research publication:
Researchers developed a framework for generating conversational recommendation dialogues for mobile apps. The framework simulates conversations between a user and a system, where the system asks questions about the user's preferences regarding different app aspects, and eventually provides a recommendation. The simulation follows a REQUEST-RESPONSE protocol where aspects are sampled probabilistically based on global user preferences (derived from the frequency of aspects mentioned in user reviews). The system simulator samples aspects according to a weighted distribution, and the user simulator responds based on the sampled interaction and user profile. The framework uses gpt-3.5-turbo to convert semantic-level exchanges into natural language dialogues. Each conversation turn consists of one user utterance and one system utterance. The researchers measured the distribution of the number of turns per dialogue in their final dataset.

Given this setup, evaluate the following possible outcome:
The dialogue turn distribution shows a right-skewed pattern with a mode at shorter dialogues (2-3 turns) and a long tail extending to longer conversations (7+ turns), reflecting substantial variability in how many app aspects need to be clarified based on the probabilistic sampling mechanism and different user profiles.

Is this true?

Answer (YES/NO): NO